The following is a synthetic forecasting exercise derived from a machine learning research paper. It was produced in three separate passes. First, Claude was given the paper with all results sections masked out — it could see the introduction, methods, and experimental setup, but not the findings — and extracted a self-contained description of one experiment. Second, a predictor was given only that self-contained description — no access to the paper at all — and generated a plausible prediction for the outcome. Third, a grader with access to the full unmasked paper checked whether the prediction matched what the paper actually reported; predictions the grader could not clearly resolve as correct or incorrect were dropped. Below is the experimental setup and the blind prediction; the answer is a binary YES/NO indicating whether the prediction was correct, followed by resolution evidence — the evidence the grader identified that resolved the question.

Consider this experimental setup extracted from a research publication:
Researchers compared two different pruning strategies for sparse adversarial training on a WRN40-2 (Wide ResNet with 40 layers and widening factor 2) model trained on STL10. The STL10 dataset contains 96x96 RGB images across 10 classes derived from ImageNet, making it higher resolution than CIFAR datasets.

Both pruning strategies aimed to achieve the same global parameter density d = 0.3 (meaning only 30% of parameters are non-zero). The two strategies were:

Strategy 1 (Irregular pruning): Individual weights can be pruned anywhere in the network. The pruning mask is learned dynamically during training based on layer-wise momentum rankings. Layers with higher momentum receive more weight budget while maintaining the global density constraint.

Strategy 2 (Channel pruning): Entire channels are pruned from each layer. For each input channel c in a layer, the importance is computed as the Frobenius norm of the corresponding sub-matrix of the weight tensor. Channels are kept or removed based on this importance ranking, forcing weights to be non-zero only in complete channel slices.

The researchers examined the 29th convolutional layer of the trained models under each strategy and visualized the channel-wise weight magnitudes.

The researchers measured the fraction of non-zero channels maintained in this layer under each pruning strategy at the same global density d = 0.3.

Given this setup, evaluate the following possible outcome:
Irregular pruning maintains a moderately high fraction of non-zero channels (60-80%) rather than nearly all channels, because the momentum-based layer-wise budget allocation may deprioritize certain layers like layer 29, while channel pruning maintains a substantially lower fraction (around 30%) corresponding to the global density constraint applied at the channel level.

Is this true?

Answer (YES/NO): NO